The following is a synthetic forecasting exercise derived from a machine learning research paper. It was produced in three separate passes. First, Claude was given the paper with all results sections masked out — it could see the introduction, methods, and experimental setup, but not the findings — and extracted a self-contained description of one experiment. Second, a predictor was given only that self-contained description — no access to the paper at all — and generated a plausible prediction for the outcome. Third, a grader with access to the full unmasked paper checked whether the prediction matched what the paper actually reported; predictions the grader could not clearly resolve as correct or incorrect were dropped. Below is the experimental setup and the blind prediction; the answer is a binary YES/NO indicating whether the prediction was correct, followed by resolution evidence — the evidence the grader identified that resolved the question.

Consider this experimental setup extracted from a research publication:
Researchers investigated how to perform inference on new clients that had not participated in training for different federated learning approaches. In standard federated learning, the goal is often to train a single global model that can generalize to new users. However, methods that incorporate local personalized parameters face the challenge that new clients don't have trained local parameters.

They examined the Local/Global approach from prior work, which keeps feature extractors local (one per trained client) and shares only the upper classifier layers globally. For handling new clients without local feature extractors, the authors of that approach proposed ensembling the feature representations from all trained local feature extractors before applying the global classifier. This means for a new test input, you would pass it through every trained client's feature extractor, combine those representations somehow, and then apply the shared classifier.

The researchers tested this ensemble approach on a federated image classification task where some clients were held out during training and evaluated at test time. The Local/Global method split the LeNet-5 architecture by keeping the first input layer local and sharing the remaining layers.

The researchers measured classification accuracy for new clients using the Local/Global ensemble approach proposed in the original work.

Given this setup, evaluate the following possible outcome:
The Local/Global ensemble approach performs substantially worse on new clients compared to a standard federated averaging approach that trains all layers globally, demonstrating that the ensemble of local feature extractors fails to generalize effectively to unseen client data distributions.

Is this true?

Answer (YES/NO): YES